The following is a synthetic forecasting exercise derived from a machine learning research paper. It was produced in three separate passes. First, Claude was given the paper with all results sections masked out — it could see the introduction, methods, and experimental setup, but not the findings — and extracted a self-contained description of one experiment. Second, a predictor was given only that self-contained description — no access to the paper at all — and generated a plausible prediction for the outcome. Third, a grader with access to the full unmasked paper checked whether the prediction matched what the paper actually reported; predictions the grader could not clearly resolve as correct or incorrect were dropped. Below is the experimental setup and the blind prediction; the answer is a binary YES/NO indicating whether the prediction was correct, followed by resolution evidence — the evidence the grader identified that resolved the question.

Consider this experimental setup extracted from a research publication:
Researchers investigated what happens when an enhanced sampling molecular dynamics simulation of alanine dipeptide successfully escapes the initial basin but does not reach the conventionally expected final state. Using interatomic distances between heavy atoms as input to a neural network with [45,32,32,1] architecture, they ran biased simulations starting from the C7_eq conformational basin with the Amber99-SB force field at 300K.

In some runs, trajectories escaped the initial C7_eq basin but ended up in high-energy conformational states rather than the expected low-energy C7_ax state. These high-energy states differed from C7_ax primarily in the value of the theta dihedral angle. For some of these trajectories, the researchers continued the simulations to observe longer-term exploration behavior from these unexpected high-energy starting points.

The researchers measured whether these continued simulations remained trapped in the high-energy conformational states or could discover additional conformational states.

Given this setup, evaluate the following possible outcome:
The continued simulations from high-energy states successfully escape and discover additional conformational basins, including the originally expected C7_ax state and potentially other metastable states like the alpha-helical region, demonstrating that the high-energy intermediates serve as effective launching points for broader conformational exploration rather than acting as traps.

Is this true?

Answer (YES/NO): NO